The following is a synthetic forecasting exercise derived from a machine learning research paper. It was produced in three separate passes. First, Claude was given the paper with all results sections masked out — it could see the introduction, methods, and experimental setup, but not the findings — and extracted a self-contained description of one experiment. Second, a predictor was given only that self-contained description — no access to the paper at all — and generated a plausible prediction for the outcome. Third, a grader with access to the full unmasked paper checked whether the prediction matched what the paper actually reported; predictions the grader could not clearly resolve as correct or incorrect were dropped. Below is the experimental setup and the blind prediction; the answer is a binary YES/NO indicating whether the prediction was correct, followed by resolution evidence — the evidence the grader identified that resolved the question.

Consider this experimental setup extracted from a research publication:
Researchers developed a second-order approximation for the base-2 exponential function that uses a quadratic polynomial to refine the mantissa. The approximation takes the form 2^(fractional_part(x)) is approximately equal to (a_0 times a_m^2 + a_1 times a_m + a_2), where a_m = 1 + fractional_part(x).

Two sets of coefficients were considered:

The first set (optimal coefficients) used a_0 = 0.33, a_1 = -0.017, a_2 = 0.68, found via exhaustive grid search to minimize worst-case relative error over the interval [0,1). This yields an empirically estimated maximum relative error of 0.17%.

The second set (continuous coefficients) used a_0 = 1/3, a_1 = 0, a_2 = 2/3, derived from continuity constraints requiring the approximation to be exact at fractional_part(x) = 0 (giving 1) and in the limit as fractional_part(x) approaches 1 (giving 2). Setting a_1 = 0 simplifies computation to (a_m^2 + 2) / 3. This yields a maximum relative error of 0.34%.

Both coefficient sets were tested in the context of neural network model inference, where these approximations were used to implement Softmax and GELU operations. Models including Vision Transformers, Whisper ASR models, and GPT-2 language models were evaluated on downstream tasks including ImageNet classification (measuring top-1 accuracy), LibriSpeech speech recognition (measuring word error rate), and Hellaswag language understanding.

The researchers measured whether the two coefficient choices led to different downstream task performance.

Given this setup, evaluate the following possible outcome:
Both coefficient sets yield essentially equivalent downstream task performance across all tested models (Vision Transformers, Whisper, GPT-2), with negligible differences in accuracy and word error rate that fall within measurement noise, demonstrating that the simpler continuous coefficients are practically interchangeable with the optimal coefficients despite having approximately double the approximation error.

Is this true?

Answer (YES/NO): YES